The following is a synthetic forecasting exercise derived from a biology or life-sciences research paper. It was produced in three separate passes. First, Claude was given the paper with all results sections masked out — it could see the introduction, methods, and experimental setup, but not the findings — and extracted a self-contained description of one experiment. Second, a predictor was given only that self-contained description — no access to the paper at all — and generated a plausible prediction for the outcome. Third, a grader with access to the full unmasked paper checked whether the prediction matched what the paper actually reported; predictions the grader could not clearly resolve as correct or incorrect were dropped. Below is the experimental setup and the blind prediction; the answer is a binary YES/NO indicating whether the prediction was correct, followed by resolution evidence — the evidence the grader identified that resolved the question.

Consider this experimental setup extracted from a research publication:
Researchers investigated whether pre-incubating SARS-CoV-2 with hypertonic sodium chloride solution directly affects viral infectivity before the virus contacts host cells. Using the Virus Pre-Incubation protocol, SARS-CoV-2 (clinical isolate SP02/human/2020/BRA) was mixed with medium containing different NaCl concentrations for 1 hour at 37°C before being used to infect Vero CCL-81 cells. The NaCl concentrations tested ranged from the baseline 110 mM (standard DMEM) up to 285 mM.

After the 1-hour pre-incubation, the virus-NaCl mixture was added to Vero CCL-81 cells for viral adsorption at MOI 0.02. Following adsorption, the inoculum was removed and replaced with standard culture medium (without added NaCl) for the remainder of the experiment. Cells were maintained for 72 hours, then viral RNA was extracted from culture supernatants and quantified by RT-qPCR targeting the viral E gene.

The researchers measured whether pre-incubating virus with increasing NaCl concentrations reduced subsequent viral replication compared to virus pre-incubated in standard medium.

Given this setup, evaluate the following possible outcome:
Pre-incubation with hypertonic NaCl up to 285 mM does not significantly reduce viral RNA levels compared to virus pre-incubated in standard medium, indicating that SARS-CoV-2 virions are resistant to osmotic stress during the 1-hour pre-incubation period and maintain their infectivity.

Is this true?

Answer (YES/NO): YES